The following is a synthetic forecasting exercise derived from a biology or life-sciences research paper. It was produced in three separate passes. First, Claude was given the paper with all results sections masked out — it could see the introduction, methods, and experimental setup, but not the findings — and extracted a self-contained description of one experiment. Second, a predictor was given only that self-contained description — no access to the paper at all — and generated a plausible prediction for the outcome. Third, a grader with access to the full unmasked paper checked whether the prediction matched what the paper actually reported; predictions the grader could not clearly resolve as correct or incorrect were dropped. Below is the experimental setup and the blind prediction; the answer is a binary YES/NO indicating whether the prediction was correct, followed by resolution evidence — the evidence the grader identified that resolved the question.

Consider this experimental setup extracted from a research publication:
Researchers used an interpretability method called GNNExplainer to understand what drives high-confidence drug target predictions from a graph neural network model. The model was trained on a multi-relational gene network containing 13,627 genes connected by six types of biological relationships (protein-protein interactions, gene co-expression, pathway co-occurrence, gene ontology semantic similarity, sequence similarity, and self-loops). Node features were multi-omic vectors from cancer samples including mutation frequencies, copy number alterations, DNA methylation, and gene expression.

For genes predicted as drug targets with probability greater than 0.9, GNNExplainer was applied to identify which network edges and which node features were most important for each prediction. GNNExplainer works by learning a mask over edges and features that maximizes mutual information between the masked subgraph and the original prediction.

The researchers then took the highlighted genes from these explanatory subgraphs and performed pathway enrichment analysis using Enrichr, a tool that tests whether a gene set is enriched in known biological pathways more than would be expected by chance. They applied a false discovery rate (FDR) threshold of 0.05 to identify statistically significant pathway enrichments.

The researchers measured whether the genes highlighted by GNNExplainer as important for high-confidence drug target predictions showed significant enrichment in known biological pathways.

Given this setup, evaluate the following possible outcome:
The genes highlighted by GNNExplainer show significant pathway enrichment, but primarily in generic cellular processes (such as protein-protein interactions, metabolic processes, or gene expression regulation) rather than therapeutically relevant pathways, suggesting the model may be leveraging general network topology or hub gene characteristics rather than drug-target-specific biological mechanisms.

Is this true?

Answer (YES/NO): NO